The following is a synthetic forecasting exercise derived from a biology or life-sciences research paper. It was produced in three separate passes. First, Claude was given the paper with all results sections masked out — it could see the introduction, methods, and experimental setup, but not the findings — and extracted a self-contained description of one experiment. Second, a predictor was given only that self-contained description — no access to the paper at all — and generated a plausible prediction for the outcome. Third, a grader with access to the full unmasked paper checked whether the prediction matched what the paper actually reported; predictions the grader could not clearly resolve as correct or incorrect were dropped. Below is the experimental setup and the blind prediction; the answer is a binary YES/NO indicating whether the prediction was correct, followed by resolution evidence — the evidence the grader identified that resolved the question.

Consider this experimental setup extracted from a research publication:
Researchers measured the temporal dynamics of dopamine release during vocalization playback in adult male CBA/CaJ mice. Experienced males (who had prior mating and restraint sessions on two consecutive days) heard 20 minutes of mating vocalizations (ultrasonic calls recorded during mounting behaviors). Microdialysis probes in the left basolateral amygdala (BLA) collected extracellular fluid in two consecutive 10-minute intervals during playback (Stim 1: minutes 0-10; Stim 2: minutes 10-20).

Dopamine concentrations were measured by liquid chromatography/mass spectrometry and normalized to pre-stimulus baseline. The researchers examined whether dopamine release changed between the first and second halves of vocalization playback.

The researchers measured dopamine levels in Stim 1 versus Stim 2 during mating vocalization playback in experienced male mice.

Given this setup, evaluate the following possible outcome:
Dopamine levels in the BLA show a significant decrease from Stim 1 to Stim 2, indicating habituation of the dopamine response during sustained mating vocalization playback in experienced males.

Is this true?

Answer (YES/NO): NO